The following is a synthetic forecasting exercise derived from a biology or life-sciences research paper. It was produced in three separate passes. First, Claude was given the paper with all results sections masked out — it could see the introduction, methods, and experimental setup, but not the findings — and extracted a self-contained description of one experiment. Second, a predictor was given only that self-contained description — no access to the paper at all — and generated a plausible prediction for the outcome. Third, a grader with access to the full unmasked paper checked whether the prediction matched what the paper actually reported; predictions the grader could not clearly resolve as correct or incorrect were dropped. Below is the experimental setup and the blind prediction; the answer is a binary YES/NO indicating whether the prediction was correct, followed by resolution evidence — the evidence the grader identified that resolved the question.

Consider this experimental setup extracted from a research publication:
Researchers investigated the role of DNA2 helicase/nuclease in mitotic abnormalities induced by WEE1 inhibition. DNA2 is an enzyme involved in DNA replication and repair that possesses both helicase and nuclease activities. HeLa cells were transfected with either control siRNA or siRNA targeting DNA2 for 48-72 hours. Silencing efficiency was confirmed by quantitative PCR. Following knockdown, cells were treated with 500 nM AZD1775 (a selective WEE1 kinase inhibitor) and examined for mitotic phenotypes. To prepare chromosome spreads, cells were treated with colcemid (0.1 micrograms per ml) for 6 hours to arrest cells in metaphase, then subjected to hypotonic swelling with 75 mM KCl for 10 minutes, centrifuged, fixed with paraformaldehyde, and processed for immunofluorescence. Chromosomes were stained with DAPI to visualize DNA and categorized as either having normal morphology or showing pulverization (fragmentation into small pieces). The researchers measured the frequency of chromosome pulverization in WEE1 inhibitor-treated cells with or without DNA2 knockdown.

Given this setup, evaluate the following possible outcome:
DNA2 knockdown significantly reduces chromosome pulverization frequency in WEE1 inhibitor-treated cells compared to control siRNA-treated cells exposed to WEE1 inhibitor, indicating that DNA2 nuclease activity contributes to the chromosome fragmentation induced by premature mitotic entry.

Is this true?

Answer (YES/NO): YES